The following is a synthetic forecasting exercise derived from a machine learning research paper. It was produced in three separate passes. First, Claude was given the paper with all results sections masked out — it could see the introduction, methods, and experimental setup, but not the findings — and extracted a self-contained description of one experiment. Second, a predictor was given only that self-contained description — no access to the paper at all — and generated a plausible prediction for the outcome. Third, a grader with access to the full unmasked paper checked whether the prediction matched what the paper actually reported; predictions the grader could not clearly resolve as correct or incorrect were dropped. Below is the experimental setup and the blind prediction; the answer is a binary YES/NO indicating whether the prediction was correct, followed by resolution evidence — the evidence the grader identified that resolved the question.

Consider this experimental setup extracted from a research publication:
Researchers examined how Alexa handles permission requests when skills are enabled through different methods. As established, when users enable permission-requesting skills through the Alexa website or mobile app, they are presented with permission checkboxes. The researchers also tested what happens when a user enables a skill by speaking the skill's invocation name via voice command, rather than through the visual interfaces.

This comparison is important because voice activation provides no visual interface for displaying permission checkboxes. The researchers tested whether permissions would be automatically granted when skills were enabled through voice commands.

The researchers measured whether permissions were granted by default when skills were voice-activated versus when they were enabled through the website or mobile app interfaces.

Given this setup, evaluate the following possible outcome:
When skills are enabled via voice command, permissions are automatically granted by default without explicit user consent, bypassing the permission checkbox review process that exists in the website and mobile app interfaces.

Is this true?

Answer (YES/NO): NO